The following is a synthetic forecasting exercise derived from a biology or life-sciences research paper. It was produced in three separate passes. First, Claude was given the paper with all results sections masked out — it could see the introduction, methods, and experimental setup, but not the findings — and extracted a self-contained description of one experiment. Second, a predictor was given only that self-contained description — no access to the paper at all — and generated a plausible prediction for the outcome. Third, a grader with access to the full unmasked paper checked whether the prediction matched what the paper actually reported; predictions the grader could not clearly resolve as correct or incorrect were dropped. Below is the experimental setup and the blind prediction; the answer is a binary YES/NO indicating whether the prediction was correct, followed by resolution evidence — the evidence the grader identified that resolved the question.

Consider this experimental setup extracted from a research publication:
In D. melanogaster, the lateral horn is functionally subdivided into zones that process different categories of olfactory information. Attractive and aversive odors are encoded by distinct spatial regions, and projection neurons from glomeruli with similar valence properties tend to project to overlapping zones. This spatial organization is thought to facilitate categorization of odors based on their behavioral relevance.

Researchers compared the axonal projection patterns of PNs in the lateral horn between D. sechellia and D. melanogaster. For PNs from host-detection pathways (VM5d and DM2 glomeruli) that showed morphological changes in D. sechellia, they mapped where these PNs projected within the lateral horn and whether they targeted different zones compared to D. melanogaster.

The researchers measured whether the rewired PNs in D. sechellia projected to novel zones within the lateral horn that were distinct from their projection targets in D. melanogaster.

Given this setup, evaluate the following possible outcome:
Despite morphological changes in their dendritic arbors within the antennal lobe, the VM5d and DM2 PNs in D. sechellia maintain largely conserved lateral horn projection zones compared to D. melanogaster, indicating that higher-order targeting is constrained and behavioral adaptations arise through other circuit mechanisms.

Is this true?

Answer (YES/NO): NO